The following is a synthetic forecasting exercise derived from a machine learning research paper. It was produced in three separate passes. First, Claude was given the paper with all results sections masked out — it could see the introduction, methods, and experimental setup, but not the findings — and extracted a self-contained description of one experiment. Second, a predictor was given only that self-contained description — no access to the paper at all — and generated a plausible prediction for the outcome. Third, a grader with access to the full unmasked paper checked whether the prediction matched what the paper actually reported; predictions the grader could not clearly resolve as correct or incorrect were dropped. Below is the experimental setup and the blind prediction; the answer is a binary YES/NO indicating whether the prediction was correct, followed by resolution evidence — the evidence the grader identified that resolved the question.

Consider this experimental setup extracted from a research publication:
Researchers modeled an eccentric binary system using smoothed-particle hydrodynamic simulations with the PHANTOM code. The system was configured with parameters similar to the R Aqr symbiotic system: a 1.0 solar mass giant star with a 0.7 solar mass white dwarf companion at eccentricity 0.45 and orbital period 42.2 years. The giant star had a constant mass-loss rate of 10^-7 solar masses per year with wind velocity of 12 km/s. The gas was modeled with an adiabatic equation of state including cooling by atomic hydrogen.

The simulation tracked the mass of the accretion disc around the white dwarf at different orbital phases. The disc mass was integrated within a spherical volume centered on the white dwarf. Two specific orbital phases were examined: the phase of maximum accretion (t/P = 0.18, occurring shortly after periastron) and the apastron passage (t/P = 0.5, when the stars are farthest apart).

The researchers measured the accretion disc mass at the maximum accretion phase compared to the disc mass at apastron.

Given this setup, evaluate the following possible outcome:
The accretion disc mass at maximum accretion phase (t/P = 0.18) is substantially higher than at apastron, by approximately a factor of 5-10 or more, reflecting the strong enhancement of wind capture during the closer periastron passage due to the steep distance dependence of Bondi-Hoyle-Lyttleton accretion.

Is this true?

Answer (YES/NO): NO